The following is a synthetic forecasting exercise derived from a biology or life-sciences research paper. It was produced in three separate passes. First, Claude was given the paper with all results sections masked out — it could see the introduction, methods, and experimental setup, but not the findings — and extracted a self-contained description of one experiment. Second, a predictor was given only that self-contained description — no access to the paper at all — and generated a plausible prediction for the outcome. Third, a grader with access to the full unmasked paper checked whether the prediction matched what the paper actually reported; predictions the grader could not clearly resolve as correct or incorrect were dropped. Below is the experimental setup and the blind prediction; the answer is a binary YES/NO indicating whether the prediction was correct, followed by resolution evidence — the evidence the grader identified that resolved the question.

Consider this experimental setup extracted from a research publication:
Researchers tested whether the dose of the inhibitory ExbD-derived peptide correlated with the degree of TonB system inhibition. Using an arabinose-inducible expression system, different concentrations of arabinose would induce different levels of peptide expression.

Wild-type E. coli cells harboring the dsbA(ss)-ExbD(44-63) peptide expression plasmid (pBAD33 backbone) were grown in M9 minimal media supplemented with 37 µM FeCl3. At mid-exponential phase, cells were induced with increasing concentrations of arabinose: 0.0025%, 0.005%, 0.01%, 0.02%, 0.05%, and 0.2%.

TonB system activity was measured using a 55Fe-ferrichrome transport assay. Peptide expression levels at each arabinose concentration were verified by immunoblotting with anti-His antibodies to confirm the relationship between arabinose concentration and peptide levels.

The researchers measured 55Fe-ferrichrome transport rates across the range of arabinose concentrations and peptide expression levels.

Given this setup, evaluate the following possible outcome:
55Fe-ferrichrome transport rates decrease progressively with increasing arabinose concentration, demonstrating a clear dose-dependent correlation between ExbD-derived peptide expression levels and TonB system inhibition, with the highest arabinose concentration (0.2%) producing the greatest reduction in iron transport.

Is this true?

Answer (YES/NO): YES